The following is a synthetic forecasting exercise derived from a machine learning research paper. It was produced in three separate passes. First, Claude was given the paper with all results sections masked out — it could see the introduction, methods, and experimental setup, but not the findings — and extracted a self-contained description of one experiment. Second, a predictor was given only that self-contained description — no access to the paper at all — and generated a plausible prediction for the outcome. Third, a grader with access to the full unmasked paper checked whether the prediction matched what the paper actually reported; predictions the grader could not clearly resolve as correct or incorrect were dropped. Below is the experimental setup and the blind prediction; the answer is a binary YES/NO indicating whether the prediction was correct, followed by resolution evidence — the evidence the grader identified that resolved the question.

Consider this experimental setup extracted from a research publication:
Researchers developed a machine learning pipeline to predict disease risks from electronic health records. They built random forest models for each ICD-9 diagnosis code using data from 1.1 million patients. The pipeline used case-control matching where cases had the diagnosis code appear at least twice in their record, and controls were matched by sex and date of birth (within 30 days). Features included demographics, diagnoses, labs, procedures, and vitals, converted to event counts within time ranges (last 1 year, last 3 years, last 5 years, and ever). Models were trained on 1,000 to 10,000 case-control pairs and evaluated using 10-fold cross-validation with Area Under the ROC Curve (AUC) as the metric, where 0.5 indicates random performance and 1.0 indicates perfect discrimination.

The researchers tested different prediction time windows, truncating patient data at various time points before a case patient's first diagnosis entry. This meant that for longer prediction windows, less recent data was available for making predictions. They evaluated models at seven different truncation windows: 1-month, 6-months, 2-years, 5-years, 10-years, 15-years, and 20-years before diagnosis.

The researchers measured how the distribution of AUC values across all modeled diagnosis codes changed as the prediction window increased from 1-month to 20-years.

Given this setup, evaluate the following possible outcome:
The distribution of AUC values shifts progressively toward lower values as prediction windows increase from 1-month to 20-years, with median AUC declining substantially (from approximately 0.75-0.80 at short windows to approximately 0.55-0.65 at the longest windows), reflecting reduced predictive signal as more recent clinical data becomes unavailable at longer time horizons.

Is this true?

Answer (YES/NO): NO